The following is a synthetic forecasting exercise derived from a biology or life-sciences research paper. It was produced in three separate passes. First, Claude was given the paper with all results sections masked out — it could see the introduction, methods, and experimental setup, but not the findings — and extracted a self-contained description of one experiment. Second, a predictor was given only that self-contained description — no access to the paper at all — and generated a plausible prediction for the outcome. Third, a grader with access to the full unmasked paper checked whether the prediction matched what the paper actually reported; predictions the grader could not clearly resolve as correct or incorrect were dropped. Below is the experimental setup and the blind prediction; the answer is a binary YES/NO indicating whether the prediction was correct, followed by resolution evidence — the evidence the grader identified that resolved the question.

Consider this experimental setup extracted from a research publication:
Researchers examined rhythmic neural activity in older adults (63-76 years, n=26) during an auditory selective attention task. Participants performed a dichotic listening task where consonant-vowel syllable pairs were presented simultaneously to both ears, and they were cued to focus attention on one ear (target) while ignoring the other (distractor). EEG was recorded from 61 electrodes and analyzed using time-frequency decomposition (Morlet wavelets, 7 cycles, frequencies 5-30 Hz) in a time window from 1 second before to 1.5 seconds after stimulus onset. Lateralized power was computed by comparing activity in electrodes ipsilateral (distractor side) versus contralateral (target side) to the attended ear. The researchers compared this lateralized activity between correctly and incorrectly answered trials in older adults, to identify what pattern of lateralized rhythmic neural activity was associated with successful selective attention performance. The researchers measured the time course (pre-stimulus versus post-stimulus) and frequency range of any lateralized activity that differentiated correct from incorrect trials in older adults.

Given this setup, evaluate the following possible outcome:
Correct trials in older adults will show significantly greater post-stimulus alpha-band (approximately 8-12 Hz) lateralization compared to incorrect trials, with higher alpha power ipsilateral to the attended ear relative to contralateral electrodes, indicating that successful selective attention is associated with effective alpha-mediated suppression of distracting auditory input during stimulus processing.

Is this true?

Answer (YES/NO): NO